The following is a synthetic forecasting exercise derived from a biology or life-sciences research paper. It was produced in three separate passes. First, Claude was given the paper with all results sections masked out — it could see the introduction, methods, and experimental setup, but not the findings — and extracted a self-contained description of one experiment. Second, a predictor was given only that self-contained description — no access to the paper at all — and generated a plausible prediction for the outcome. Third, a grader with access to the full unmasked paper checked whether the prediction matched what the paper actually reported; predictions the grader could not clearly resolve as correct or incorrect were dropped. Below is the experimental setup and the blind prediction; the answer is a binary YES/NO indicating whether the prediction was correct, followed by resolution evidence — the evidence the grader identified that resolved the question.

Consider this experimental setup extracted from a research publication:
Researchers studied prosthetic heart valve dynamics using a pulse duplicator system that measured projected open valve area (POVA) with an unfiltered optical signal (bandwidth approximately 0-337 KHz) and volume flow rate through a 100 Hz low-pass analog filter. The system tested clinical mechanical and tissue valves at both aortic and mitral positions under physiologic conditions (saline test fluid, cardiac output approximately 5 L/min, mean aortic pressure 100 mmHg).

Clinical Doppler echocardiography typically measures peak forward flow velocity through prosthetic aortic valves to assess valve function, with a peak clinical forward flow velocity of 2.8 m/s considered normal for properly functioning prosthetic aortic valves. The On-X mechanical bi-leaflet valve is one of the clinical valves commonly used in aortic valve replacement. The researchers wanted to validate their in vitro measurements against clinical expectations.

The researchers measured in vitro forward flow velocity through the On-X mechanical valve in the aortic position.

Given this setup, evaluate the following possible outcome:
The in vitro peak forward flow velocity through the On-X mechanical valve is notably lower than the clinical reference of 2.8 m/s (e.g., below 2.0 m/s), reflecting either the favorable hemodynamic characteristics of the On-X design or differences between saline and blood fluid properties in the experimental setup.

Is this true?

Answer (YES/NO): YES